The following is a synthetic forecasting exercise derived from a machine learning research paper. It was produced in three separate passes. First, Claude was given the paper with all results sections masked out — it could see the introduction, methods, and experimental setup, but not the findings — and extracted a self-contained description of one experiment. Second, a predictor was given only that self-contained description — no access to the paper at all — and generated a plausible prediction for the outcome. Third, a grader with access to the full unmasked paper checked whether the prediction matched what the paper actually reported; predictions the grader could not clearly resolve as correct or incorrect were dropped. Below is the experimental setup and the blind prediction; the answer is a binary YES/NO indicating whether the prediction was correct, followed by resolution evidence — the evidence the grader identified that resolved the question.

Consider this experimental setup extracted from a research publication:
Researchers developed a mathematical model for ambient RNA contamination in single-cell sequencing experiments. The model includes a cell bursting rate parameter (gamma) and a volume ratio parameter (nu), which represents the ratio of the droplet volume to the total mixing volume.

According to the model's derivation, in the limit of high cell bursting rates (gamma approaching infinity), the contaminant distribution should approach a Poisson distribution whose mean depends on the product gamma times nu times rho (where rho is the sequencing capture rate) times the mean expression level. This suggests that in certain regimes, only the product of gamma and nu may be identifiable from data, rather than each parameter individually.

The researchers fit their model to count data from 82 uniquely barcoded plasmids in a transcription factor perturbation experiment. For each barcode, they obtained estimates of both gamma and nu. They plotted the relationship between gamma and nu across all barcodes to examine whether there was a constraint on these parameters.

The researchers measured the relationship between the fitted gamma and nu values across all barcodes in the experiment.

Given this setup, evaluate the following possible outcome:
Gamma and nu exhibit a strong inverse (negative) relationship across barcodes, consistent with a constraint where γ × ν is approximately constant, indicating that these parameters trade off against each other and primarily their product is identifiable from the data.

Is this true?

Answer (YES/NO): YES